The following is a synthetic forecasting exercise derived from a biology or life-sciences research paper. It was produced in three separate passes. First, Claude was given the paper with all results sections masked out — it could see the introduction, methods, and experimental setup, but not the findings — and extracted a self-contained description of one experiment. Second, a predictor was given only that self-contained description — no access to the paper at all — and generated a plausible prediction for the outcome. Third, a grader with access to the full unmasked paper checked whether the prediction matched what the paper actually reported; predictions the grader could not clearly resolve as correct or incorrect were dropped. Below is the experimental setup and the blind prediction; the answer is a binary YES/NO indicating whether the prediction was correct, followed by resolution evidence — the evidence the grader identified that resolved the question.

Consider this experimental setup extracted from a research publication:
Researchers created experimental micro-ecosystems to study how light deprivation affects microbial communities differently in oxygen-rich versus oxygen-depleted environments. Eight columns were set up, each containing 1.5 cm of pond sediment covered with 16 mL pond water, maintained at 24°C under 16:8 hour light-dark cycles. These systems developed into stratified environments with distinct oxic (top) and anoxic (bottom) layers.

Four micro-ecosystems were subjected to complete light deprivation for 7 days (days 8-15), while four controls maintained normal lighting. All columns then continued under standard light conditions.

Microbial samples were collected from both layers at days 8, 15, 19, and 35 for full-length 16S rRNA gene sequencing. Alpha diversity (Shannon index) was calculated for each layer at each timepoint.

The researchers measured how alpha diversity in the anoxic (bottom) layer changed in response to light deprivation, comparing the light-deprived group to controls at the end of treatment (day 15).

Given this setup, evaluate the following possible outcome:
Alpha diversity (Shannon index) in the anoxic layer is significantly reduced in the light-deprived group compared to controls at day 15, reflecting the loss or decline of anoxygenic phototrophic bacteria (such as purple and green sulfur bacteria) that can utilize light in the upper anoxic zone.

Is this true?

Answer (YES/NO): NO